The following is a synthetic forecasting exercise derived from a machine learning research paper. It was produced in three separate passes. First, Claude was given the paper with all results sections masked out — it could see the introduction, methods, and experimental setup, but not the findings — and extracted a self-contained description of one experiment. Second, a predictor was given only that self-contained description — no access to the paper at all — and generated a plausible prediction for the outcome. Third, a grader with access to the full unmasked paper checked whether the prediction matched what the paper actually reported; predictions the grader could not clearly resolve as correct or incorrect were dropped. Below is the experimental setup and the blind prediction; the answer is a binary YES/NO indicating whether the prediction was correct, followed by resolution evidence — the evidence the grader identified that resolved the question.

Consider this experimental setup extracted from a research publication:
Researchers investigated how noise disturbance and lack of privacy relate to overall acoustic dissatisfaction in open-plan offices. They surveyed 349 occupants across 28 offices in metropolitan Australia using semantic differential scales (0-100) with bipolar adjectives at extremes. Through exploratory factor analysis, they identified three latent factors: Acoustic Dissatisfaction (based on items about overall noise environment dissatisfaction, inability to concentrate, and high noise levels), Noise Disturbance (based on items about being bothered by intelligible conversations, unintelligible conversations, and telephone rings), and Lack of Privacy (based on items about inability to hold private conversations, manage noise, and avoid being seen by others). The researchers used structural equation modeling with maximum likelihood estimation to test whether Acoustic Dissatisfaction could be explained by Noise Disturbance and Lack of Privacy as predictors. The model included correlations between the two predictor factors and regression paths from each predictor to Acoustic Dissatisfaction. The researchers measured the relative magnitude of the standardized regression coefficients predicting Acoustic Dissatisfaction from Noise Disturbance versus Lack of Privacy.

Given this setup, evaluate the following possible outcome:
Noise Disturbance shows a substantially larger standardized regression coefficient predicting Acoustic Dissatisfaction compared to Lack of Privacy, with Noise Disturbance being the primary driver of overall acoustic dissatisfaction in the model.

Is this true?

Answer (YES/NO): NO